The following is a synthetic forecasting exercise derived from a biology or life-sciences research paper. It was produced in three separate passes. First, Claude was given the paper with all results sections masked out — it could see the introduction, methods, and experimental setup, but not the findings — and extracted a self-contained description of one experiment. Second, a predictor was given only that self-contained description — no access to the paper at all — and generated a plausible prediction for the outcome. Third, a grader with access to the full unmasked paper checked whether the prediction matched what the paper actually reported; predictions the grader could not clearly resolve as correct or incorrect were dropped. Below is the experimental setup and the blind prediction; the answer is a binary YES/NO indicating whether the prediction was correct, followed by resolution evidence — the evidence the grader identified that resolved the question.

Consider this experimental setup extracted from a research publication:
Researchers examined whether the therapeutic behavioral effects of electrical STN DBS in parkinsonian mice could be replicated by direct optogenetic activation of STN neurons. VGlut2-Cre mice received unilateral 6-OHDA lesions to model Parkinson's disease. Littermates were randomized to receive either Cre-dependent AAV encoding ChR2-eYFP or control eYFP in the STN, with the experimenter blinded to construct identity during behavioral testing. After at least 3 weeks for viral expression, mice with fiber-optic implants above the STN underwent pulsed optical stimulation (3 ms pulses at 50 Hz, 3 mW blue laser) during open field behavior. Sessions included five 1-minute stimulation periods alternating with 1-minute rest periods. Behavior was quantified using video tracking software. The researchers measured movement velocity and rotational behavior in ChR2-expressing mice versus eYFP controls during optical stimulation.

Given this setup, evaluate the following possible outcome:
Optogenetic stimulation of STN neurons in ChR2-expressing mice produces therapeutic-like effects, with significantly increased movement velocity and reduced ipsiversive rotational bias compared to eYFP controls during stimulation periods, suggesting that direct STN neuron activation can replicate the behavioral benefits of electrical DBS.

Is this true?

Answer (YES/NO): NO